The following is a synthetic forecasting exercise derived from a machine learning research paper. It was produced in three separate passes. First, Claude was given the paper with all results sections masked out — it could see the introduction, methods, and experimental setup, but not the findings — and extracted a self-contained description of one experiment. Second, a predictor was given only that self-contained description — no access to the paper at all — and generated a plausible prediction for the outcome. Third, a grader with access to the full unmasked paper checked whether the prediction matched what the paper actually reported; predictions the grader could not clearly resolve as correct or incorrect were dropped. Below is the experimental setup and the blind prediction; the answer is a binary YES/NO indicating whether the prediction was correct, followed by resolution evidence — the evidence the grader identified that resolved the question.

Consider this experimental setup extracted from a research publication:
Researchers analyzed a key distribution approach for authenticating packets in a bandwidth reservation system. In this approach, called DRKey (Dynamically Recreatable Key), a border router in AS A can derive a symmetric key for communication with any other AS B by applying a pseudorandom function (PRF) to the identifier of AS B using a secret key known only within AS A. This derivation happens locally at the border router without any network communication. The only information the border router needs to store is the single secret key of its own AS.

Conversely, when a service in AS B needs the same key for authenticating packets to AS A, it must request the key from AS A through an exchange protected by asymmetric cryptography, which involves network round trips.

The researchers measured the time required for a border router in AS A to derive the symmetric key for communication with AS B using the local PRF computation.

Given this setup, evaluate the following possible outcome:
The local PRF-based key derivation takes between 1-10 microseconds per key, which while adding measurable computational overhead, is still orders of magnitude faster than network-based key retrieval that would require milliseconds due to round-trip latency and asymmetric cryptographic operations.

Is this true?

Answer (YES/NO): NO